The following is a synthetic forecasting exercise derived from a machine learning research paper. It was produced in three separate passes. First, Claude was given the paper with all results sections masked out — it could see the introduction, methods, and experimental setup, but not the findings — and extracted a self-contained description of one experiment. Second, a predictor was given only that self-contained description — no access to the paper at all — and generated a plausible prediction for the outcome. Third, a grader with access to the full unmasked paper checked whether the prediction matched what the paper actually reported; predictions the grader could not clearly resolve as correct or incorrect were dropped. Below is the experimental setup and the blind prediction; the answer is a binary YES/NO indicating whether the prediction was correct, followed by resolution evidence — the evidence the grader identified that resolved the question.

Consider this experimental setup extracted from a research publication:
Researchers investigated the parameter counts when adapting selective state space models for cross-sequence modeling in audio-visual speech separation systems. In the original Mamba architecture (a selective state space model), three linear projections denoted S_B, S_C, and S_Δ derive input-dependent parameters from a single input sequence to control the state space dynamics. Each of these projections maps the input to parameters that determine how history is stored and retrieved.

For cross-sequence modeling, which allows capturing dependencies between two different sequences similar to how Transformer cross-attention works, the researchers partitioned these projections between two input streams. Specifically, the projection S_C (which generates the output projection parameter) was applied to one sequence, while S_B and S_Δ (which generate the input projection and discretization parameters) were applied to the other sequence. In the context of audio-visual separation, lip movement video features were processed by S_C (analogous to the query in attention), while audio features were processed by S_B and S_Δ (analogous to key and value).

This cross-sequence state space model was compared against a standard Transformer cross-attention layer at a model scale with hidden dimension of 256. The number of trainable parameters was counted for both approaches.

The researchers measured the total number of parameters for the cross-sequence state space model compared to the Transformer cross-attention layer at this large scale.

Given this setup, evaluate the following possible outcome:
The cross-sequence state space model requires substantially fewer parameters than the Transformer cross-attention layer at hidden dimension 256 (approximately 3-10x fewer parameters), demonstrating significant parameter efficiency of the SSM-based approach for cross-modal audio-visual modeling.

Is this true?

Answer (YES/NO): NO